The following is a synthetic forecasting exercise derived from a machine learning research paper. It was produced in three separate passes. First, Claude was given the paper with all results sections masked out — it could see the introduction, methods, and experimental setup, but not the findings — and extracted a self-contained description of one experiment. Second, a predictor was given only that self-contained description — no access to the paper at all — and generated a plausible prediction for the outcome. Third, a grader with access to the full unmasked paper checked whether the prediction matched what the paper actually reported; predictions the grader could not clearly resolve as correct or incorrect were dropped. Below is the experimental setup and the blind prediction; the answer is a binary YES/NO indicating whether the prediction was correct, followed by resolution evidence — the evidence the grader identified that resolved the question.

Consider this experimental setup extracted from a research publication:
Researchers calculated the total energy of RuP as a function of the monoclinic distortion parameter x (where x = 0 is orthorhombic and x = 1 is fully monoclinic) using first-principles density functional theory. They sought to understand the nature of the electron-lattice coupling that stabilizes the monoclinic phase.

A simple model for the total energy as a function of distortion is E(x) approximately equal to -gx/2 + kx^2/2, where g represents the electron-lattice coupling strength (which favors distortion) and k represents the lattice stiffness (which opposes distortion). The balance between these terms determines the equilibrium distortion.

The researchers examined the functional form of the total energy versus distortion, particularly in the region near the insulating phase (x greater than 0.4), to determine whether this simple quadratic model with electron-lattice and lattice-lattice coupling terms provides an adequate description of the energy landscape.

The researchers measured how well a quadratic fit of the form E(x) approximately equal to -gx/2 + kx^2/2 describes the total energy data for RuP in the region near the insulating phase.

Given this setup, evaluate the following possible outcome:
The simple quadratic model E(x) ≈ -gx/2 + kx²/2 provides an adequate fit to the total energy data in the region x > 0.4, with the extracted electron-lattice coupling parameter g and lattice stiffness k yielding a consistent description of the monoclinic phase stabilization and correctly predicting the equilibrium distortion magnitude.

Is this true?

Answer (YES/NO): YES